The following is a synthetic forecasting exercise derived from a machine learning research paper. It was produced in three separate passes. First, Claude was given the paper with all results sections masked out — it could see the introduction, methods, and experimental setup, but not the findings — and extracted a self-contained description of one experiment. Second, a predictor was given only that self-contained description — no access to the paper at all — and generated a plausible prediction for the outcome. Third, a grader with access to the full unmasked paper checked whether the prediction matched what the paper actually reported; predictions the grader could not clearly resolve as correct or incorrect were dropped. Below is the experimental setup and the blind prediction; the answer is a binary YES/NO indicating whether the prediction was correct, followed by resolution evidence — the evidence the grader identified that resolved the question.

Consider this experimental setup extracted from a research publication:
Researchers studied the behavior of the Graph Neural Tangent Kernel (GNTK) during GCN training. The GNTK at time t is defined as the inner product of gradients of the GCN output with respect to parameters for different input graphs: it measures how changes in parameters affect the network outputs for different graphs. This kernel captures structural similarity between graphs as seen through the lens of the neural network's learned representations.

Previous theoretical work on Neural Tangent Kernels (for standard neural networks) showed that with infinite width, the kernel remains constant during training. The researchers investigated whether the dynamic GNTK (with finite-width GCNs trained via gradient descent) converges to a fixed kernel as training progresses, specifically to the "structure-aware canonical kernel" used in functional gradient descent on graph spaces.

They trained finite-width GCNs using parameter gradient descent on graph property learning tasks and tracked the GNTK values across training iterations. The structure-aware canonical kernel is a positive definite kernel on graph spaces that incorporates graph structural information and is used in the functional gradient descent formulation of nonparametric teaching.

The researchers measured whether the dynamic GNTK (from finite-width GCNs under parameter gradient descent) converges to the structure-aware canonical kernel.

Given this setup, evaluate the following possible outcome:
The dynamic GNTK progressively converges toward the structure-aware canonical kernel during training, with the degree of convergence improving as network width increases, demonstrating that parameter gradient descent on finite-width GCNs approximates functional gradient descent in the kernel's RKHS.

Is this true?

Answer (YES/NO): NO